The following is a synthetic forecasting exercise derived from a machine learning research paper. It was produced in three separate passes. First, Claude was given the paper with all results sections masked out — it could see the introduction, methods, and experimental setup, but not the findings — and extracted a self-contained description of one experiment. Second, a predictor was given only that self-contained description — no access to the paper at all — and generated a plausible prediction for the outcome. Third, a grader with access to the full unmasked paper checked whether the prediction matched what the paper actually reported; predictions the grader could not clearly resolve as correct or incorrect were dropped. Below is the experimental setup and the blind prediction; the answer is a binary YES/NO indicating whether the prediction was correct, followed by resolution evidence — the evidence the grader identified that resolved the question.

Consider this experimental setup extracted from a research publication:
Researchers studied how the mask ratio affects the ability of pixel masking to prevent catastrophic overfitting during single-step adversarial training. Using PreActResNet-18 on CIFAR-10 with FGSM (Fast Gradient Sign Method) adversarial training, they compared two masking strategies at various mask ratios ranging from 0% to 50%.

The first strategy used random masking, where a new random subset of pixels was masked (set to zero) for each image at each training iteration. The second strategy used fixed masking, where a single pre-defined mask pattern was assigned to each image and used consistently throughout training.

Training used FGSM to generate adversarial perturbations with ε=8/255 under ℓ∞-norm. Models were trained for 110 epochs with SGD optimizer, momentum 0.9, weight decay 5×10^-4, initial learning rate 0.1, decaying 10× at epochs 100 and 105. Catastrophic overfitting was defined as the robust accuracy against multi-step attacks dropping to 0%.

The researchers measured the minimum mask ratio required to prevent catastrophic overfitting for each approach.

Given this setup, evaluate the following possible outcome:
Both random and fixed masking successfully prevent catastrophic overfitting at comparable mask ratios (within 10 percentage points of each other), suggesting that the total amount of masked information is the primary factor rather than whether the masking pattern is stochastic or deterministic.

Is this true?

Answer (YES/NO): YES